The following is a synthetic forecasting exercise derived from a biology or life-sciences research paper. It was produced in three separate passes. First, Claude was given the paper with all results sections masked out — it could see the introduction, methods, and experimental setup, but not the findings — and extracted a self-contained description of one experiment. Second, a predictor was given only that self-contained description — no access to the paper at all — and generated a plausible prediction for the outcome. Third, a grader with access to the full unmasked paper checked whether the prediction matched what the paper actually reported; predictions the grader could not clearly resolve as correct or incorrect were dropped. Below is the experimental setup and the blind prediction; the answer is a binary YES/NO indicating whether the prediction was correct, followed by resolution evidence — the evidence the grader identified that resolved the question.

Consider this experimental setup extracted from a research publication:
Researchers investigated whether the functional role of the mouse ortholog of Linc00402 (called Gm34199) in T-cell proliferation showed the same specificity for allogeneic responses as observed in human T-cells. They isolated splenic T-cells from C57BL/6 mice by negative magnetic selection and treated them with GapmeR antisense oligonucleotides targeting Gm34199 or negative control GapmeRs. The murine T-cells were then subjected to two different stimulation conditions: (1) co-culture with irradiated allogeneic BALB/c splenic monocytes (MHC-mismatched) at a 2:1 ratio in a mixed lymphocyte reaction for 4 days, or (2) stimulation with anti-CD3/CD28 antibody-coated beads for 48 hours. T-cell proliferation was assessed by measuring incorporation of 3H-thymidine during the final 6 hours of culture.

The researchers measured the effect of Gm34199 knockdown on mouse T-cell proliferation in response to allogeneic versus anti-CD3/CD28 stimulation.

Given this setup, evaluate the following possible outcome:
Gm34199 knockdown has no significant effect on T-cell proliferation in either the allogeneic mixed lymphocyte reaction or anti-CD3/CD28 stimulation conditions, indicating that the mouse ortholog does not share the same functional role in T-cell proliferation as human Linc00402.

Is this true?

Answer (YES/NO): NO